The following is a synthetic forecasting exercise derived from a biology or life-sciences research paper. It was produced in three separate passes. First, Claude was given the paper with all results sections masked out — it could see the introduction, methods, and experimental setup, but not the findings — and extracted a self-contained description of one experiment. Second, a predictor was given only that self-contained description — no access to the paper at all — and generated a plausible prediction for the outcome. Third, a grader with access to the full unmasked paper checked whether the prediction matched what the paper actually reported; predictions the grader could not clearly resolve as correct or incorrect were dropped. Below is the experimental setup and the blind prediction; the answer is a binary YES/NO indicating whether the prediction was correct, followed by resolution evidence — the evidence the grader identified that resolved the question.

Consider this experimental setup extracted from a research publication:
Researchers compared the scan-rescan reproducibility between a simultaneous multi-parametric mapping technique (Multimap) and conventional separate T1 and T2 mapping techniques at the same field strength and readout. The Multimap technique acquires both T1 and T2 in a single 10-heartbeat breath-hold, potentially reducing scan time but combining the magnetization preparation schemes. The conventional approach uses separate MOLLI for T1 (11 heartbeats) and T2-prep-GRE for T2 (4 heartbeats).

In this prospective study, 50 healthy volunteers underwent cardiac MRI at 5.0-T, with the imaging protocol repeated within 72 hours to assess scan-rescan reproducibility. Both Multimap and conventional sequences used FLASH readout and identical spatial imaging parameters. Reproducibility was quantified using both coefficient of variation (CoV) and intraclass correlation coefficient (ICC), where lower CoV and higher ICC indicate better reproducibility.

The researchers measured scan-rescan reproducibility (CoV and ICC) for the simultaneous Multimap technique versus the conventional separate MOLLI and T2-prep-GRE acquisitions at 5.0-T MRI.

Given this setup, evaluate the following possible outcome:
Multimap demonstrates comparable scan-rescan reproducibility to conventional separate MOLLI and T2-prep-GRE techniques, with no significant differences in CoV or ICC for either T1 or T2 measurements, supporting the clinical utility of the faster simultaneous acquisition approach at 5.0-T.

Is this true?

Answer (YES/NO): NO